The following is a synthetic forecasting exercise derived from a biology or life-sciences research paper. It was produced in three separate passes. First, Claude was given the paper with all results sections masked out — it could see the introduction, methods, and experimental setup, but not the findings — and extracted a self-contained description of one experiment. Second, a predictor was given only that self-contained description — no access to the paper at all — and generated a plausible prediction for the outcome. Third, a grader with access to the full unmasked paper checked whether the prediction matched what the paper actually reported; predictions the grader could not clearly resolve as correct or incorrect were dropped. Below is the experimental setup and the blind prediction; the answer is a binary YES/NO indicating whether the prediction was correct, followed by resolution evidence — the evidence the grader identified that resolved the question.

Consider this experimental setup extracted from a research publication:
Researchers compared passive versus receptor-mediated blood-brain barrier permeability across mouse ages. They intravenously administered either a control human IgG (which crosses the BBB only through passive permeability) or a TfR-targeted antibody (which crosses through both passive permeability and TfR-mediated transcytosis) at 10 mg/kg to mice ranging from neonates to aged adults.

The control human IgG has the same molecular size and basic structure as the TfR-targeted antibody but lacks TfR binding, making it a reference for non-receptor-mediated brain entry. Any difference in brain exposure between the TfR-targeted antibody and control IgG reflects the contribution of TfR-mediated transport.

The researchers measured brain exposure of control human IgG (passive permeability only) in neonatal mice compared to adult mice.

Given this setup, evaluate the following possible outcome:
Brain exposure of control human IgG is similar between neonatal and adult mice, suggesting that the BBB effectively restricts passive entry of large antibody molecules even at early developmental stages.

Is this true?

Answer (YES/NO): NO